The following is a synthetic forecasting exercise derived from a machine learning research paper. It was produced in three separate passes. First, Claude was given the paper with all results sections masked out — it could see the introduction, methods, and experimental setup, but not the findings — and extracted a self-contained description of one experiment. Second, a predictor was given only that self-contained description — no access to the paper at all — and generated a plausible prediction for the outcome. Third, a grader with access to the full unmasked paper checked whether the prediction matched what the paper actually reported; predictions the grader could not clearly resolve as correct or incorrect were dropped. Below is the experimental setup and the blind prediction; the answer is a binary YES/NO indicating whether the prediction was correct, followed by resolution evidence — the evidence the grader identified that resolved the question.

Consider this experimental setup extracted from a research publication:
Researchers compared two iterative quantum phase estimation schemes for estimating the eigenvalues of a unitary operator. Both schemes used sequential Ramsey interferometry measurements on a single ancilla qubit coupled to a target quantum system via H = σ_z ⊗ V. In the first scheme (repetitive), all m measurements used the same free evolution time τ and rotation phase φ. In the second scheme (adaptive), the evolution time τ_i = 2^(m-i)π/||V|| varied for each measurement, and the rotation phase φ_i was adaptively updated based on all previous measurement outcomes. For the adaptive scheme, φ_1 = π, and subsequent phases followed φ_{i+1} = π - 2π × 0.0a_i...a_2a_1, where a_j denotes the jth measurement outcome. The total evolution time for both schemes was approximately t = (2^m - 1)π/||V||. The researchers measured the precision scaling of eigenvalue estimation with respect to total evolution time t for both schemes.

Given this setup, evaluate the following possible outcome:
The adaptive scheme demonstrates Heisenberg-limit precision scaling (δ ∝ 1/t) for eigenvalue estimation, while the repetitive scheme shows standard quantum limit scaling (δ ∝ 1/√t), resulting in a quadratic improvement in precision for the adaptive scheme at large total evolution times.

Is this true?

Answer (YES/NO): YES